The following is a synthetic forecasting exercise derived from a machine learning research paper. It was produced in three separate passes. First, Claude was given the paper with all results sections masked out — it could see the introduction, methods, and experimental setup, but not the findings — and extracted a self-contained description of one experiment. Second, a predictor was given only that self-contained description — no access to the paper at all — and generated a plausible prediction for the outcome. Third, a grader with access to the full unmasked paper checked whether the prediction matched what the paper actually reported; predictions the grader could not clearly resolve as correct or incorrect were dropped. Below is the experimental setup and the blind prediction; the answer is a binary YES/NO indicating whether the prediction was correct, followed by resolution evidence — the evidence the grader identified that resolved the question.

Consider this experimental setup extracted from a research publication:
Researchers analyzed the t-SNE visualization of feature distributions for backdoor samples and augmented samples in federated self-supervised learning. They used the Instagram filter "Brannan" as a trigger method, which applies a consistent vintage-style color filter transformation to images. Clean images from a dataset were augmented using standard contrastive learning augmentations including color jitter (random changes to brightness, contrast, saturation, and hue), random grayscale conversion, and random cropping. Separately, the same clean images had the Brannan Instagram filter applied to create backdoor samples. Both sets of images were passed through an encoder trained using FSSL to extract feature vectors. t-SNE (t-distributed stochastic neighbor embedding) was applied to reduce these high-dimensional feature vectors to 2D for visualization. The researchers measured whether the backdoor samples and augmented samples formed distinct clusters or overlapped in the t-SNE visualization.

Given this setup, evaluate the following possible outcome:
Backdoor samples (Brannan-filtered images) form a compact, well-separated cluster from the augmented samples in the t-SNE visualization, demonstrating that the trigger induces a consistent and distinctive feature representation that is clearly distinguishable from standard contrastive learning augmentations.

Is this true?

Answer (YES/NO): NO